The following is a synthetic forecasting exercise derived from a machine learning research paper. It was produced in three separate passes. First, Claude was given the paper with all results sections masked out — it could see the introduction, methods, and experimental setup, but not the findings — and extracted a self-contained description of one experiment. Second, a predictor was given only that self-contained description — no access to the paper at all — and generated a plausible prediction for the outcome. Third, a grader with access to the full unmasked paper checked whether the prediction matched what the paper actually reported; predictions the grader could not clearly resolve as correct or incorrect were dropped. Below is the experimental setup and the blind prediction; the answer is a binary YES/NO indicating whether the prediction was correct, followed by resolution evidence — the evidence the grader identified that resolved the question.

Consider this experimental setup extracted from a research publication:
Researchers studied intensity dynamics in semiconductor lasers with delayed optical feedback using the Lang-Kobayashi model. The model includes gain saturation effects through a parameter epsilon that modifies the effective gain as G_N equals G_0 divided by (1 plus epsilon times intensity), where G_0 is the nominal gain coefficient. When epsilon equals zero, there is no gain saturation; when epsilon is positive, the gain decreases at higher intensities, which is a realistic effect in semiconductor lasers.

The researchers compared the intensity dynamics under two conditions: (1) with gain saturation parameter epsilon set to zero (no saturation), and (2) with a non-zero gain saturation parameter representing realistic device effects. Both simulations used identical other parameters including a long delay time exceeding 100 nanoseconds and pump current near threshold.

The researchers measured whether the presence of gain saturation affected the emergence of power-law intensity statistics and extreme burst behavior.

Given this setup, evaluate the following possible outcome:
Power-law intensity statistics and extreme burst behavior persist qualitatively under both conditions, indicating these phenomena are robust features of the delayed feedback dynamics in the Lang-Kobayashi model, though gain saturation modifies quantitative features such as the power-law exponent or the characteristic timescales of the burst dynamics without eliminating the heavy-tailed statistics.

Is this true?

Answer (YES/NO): YES